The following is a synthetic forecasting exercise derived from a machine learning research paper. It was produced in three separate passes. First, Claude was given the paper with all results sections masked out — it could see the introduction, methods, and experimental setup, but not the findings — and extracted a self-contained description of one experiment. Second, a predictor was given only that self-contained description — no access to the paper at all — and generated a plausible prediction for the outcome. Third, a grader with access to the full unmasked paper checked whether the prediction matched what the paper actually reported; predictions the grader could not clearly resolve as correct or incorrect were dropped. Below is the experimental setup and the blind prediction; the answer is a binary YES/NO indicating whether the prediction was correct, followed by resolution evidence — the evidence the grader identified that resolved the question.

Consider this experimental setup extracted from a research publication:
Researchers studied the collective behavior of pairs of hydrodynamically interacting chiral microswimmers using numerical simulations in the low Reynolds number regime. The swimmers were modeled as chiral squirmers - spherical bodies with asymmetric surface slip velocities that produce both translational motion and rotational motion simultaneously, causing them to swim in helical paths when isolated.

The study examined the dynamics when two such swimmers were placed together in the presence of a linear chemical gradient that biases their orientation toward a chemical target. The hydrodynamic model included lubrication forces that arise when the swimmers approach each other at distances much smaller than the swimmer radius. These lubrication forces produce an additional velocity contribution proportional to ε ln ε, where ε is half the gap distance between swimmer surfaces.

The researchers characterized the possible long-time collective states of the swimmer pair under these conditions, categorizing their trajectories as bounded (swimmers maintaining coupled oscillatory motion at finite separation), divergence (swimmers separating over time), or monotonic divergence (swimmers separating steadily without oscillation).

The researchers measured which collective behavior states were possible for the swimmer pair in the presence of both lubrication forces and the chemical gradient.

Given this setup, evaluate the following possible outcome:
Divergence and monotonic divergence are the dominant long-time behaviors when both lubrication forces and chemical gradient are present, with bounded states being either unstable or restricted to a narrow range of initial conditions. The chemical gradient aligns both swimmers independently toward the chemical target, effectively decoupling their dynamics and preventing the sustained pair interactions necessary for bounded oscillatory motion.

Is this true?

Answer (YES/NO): NO